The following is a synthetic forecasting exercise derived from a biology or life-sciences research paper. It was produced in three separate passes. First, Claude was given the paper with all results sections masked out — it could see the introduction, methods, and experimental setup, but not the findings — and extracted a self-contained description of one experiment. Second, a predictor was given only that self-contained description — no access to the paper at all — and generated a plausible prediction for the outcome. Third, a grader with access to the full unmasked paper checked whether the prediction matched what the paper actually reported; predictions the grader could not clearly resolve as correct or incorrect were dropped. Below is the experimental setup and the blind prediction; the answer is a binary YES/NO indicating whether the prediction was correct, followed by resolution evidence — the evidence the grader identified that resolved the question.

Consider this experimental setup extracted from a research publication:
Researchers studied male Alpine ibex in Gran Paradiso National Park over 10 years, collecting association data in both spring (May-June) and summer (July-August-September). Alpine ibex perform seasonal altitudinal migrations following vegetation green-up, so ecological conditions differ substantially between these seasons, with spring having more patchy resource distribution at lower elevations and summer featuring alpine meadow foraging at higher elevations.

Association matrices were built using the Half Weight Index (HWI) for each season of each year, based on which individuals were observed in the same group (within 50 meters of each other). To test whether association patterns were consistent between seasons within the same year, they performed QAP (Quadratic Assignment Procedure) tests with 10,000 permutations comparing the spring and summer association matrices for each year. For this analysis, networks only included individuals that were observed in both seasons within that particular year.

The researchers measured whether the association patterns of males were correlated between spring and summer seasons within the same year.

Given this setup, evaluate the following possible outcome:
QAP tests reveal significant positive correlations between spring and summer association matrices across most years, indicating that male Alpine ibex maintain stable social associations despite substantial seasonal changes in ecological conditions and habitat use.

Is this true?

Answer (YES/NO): YES